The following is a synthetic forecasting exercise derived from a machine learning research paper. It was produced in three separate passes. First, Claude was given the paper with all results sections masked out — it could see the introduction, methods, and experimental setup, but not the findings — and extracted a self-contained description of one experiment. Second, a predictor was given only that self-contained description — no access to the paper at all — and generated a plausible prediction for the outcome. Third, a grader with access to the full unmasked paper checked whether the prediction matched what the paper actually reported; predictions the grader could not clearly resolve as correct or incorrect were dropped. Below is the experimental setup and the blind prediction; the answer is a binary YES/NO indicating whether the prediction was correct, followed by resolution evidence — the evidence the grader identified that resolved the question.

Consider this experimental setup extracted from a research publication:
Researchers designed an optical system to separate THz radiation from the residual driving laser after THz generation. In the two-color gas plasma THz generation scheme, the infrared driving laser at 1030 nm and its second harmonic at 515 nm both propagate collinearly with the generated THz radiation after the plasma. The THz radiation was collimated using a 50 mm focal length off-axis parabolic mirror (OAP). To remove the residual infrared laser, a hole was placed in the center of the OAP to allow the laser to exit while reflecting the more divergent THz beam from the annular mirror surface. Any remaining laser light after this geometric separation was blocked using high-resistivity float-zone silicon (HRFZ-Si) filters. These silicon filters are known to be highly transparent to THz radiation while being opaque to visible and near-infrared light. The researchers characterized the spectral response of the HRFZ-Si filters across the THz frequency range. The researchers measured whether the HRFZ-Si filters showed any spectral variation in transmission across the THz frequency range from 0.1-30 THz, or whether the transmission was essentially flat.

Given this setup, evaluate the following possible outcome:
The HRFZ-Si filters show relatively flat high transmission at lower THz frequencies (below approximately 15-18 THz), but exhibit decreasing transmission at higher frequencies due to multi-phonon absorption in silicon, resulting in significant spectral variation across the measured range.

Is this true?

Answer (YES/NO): NO